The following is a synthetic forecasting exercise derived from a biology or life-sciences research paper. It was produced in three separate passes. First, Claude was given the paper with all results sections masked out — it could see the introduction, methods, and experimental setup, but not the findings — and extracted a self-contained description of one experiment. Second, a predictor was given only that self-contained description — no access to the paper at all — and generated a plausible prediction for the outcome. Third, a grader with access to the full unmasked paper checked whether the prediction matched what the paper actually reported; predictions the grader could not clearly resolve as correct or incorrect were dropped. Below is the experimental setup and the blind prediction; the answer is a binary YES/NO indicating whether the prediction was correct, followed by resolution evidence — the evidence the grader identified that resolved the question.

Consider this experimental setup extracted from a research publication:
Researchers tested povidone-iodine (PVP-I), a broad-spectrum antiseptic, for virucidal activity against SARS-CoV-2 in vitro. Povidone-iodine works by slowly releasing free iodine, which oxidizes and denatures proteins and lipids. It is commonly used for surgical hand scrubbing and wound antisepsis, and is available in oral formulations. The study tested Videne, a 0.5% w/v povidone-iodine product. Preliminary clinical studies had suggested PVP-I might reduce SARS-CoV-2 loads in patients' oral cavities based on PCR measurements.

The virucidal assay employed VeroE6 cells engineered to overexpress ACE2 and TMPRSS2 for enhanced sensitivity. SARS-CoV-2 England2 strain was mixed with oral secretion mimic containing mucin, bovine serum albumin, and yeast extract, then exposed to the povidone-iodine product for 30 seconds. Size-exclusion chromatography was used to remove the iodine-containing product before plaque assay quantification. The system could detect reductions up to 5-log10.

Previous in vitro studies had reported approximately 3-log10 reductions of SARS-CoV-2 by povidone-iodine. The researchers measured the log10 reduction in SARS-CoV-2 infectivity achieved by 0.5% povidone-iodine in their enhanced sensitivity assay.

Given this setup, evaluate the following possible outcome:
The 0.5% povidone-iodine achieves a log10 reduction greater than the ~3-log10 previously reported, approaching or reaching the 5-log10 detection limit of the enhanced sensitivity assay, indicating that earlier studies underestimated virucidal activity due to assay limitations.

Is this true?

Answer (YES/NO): NO